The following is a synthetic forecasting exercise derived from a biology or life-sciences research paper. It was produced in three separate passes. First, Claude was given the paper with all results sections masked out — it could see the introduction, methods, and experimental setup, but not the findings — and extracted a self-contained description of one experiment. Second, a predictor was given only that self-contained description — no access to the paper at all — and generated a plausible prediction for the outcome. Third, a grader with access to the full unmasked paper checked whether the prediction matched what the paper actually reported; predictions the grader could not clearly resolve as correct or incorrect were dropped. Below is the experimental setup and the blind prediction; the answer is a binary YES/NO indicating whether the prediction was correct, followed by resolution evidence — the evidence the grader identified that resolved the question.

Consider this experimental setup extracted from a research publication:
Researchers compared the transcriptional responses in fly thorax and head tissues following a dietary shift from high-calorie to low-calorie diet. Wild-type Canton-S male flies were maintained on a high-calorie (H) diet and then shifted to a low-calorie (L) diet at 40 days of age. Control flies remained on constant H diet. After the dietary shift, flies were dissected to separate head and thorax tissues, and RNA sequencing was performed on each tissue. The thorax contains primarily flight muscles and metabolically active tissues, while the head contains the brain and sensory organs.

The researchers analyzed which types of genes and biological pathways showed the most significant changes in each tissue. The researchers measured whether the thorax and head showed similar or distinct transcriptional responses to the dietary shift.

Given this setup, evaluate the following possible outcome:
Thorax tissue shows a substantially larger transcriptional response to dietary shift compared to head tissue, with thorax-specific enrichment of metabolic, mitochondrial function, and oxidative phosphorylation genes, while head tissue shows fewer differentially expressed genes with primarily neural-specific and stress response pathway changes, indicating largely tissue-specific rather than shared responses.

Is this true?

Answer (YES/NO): NO